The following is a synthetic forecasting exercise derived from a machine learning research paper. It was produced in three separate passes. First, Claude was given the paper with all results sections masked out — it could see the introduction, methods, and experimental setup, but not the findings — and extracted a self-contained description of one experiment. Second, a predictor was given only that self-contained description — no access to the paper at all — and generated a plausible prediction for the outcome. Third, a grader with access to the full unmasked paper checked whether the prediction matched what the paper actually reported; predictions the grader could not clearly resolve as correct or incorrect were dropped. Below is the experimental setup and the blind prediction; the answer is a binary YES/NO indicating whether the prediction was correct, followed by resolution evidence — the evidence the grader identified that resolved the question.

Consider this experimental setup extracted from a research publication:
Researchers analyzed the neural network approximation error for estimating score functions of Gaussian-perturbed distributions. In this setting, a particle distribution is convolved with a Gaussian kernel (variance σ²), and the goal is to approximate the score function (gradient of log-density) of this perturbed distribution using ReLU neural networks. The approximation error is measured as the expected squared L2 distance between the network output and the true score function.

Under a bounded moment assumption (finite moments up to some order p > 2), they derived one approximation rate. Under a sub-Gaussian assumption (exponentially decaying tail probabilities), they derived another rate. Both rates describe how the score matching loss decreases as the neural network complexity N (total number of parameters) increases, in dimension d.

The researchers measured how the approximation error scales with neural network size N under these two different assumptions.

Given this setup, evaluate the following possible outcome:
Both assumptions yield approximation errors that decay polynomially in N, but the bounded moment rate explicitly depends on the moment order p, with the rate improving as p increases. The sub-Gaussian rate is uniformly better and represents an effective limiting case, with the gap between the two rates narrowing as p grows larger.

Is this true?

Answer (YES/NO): NO